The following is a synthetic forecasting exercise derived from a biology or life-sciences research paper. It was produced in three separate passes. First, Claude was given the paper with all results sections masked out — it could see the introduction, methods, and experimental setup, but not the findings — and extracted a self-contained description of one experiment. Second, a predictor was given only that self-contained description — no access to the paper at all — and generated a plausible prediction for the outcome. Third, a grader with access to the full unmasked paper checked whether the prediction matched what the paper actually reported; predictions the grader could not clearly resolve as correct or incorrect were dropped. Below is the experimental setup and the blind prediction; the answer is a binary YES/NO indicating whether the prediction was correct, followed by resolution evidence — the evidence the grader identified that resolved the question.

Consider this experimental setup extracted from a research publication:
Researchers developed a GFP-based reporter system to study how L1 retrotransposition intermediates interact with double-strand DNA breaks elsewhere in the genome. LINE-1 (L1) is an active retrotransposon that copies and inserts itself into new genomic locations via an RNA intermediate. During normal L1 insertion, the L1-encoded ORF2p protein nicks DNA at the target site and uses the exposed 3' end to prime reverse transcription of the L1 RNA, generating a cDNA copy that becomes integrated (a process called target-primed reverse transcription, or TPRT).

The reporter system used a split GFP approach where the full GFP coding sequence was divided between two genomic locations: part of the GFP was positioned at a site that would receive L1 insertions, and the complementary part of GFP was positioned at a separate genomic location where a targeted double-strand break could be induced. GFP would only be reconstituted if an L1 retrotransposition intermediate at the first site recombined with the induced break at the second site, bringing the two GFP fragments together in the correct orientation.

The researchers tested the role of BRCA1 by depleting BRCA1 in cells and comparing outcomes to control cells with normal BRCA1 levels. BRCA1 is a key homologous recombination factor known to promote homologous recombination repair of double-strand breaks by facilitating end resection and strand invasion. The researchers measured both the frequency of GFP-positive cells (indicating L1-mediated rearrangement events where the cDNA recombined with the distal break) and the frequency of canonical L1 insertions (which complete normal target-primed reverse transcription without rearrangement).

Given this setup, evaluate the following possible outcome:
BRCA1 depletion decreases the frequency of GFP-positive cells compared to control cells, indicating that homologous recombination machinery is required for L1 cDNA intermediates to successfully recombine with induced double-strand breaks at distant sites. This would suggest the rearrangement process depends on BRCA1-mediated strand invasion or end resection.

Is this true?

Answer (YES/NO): YES